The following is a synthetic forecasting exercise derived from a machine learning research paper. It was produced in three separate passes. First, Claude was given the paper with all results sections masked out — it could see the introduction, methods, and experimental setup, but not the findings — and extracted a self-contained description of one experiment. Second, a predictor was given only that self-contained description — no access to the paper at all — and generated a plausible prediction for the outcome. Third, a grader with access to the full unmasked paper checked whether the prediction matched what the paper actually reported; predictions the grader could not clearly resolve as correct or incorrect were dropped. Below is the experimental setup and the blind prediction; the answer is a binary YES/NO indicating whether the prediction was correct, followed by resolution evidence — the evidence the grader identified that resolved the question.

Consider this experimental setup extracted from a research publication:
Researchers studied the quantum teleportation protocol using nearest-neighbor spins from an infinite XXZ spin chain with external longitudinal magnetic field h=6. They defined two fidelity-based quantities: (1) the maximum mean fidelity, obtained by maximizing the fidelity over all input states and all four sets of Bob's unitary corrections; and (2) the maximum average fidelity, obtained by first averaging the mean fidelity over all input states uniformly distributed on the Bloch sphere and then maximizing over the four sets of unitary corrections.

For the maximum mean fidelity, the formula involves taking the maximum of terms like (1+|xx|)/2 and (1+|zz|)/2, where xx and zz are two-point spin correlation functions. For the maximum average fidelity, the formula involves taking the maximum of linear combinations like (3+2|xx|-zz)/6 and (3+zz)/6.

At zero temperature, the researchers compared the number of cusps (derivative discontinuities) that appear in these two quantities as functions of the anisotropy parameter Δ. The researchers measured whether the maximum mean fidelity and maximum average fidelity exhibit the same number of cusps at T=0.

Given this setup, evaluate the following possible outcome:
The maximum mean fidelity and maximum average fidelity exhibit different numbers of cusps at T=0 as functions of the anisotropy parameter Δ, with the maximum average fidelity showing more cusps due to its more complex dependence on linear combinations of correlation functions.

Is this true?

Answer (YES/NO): NO